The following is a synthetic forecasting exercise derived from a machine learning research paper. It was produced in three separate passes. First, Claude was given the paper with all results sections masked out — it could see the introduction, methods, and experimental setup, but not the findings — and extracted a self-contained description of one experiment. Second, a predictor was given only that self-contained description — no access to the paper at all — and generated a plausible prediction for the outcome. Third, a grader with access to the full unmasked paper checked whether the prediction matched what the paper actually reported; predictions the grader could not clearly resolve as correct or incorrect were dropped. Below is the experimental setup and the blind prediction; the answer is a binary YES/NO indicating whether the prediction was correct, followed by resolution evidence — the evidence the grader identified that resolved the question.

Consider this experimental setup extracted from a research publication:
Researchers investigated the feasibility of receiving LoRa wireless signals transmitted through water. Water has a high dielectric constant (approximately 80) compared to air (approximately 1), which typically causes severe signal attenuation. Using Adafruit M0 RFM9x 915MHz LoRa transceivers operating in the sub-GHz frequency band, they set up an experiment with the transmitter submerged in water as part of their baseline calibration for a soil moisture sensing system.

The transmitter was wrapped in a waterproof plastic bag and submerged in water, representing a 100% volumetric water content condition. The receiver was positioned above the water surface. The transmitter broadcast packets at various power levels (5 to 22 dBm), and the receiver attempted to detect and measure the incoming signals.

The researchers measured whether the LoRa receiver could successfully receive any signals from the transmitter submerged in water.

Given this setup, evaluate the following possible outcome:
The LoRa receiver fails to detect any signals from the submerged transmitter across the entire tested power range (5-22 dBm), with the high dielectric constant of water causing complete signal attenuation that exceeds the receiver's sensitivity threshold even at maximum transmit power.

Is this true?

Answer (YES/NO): NO